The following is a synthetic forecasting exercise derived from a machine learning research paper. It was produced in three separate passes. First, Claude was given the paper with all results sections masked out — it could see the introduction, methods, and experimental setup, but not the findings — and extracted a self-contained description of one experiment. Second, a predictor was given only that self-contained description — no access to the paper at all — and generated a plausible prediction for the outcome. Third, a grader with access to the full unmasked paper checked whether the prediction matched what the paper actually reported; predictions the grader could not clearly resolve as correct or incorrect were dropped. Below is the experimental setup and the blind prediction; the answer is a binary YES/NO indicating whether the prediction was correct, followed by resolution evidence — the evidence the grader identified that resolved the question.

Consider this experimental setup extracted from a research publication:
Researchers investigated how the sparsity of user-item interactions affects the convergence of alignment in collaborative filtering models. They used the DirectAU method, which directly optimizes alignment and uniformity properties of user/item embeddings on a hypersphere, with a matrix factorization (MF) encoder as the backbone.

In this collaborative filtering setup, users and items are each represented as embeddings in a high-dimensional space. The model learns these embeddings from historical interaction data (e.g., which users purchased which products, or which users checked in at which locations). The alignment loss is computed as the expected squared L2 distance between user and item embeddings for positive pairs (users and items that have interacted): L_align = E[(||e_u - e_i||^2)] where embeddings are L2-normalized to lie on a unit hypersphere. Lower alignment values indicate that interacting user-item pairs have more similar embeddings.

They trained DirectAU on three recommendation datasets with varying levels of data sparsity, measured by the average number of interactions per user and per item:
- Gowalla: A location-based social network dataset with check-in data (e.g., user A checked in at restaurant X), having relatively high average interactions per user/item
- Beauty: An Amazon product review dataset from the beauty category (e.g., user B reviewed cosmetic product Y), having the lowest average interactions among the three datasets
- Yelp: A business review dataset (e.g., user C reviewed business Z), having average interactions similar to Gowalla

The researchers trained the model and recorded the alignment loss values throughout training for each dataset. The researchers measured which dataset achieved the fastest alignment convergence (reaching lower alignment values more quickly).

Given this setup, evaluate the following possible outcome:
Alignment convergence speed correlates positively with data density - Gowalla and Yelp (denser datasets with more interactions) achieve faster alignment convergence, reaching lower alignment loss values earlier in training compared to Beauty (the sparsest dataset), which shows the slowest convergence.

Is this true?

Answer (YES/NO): YES